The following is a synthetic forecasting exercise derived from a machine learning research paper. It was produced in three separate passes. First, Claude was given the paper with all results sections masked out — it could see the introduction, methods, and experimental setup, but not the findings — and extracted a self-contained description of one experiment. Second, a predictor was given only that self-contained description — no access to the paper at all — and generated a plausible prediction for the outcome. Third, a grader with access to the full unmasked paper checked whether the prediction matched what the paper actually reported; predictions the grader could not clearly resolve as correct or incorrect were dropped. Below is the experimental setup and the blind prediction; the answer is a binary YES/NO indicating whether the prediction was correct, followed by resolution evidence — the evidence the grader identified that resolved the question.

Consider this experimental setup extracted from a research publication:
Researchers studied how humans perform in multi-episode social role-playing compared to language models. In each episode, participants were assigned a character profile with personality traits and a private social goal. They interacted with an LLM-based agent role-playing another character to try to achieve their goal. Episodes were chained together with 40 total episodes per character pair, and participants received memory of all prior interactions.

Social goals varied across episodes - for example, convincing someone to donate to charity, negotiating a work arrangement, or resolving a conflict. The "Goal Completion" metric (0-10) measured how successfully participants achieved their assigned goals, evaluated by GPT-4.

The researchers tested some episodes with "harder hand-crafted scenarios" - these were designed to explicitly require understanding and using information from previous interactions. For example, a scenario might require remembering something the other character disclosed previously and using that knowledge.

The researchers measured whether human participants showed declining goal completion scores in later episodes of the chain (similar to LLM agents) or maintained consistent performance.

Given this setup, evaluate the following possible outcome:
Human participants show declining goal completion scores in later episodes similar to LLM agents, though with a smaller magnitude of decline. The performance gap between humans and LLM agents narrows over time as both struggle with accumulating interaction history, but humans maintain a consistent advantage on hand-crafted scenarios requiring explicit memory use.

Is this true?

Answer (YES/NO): NO